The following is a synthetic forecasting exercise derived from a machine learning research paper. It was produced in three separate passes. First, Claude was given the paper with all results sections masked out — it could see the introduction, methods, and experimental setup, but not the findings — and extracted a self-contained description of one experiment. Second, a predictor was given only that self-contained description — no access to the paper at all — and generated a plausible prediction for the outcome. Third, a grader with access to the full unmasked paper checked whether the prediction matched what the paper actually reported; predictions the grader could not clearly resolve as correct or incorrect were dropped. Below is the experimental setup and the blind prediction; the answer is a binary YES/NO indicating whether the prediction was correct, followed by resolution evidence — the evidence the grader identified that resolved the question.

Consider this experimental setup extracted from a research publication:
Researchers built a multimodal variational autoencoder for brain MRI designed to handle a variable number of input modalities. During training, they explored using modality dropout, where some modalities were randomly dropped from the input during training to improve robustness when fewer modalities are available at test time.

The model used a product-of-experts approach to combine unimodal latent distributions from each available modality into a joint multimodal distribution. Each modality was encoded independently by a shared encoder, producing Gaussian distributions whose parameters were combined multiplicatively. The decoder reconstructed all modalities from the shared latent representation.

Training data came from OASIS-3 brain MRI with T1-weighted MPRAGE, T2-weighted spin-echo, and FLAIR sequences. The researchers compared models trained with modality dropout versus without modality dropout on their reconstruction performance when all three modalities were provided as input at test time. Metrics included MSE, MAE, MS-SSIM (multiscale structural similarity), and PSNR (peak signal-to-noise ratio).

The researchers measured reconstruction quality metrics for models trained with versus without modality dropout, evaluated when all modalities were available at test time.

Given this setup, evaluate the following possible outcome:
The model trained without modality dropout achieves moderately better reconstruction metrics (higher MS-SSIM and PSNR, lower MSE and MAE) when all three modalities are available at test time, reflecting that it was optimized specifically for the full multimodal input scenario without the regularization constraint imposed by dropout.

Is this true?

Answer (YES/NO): YES